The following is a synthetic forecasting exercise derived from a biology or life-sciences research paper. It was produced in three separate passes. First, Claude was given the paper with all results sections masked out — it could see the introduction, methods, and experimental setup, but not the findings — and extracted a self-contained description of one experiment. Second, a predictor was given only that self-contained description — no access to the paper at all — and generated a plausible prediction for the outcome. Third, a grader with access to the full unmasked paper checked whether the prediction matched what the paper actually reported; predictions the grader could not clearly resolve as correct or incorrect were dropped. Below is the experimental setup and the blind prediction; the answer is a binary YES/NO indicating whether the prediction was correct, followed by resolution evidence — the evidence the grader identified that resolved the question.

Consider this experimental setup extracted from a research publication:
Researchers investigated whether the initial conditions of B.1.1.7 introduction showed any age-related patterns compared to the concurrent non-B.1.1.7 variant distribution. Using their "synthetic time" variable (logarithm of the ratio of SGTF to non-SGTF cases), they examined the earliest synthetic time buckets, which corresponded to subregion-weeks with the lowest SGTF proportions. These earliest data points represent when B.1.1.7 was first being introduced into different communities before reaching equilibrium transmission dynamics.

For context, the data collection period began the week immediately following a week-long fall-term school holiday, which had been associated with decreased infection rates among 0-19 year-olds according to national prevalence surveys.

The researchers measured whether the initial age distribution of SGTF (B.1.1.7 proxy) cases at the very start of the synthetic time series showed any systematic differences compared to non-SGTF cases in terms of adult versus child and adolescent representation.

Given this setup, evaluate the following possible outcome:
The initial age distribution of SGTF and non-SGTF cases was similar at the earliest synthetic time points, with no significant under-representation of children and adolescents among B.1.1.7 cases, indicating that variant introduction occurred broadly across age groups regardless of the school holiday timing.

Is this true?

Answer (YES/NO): NO